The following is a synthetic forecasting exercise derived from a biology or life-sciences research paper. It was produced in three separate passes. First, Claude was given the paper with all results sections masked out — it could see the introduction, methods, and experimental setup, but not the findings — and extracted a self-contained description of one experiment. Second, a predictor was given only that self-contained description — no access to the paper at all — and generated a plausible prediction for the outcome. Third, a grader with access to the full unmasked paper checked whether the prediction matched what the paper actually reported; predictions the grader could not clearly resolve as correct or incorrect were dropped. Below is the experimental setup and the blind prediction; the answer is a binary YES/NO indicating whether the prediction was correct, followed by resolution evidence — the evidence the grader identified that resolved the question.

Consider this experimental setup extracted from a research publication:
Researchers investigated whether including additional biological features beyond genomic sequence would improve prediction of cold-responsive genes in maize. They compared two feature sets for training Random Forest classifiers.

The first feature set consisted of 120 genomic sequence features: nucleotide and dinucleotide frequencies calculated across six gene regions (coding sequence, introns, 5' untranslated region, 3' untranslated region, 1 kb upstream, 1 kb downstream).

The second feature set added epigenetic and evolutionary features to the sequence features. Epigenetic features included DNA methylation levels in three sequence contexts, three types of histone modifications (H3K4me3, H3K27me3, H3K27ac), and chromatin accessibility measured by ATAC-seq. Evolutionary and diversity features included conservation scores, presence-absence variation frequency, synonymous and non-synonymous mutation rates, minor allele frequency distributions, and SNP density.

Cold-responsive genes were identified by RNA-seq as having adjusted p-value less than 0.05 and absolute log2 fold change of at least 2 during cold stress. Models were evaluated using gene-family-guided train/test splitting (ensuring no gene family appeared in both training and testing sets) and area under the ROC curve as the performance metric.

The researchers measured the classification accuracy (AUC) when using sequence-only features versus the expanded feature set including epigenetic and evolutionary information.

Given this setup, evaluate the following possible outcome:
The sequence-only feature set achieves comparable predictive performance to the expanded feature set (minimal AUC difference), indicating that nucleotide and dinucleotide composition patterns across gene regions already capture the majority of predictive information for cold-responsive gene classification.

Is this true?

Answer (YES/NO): YES